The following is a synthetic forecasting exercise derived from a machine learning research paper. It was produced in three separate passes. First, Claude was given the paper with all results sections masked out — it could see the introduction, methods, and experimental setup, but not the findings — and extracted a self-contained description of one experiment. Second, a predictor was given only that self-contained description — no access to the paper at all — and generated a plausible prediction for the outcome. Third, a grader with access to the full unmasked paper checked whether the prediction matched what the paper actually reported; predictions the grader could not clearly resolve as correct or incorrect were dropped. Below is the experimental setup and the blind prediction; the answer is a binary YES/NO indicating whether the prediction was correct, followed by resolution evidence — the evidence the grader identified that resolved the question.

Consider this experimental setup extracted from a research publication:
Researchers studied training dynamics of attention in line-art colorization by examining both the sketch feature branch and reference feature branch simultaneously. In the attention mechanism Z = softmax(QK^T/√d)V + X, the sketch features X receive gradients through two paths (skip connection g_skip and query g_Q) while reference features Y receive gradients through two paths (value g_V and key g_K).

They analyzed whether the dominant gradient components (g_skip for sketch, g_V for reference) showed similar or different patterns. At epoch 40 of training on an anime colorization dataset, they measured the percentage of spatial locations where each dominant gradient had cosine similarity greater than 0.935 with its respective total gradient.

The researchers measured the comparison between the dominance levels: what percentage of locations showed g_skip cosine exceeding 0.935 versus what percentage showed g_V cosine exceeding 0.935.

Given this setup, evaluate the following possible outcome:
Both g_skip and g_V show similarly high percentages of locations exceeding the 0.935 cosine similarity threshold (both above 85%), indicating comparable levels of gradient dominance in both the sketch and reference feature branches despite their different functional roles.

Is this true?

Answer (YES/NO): NO